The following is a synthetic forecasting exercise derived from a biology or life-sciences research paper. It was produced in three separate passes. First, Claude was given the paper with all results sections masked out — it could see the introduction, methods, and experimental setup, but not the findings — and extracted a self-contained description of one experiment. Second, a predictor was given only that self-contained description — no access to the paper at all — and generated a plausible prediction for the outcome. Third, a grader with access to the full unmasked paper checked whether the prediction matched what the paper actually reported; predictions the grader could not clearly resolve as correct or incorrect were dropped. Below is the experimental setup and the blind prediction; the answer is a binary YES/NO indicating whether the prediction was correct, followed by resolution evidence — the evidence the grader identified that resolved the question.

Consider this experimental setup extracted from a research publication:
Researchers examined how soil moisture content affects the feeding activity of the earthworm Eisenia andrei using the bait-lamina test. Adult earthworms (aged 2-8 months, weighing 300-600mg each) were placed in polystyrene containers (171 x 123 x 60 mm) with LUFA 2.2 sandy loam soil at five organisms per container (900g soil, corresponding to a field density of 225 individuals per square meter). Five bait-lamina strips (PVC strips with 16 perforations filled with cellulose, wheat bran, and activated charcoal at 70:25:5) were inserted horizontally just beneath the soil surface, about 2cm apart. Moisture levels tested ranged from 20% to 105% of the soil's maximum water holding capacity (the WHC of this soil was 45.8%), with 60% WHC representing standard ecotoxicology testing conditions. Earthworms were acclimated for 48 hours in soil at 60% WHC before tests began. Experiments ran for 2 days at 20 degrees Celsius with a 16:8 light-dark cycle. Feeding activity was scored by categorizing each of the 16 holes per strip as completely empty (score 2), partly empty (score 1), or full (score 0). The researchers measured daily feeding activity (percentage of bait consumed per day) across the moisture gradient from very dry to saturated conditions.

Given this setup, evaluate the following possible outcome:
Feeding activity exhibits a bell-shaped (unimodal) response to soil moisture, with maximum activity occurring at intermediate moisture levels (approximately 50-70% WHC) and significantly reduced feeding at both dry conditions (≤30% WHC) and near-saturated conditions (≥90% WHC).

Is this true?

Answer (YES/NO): NO